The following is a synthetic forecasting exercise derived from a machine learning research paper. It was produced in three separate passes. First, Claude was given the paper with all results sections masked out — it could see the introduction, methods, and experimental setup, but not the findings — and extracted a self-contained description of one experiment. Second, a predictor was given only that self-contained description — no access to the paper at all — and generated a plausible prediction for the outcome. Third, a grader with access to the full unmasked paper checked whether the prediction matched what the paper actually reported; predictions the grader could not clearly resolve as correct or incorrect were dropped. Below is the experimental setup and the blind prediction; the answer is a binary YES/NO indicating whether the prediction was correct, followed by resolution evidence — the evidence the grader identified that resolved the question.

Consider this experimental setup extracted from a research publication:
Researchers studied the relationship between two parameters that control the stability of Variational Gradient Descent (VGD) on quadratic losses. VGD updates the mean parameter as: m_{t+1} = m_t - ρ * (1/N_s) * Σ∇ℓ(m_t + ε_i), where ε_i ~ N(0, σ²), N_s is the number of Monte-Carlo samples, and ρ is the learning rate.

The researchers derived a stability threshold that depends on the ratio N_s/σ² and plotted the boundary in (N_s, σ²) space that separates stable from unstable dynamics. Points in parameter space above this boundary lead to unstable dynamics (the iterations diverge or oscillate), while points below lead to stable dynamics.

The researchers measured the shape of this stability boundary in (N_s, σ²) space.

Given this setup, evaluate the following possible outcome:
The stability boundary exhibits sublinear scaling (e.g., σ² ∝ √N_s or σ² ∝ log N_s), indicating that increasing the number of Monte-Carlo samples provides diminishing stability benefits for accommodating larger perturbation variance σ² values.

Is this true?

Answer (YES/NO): NO